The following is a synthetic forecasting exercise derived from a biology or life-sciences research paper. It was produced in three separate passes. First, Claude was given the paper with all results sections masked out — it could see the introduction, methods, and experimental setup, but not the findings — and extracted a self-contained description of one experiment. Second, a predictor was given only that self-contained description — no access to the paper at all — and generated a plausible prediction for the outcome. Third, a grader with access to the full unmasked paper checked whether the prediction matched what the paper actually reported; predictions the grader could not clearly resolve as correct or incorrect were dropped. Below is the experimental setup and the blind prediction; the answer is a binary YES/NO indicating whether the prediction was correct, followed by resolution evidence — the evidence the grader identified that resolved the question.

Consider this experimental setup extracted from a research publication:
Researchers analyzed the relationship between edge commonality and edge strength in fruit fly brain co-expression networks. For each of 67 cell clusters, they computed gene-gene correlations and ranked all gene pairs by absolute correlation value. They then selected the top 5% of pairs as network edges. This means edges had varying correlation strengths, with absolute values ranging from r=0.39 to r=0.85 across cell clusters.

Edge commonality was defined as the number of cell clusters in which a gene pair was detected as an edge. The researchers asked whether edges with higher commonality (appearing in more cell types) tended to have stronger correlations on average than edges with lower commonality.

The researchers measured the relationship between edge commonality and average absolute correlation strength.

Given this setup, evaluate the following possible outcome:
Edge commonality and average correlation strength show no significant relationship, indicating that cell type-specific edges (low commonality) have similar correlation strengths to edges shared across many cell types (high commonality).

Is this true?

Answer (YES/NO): NO